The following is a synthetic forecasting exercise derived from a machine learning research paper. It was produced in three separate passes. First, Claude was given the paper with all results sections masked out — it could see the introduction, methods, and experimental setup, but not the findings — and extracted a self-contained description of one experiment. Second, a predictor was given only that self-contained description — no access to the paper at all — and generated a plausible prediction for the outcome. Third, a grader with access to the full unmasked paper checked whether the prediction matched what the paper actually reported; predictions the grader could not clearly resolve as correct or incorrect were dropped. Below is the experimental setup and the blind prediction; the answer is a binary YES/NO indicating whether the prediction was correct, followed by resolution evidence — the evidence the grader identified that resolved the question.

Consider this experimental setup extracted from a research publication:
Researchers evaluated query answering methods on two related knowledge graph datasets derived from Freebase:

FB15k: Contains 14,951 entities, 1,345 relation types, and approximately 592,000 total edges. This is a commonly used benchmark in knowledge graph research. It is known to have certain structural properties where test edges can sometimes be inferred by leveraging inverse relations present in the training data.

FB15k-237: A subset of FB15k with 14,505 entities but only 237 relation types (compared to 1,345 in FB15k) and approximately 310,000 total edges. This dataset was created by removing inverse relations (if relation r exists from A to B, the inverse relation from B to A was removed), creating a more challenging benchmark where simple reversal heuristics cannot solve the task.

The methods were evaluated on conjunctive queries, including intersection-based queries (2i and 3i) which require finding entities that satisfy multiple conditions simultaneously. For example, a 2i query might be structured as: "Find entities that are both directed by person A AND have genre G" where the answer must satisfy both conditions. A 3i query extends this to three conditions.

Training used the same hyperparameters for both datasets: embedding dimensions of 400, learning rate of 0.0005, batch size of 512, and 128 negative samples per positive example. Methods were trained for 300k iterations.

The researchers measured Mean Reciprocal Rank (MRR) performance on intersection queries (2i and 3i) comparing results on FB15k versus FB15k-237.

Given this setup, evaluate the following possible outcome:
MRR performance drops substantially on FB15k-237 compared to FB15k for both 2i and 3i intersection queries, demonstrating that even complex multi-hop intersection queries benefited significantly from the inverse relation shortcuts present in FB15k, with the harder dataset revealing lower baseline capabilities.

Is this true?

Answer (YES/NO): YES